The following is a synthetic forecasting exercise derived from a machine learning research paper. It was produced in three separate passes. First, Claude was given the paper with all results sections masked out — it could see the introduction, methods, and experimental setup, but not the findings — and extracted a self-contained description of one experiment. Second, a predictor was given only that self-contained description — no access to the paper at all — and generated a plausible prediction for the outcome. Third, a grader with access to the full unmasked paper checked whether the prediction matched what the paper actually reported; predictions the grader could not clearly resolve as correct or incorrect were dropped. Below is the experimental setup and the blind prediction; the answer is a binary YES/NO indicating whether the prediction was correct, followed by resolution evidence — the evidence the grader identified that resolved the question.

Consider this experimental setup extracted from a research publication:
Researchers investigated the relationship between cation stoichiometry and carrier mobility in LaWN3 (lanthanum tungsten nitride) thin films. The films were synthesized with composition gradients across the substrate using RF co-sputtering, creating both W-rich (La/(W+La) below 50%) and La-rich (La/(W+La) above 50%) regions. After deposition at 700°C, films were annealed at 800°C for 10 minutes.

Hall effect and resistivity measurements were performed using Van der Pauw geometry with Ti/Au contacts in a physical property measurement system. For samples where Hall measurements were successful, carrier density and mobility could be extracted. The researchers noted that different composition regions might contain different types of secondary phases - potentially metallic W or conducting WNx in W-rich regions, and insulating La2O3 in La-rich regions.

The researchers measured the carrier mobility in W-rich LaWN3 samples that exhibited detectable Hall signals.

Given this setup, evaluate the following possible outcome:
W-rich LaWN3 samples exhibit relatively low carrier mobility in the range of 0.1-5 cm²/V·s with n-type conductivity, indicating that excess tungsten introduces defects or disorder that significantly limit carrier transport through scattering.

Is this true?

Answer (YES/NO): YES